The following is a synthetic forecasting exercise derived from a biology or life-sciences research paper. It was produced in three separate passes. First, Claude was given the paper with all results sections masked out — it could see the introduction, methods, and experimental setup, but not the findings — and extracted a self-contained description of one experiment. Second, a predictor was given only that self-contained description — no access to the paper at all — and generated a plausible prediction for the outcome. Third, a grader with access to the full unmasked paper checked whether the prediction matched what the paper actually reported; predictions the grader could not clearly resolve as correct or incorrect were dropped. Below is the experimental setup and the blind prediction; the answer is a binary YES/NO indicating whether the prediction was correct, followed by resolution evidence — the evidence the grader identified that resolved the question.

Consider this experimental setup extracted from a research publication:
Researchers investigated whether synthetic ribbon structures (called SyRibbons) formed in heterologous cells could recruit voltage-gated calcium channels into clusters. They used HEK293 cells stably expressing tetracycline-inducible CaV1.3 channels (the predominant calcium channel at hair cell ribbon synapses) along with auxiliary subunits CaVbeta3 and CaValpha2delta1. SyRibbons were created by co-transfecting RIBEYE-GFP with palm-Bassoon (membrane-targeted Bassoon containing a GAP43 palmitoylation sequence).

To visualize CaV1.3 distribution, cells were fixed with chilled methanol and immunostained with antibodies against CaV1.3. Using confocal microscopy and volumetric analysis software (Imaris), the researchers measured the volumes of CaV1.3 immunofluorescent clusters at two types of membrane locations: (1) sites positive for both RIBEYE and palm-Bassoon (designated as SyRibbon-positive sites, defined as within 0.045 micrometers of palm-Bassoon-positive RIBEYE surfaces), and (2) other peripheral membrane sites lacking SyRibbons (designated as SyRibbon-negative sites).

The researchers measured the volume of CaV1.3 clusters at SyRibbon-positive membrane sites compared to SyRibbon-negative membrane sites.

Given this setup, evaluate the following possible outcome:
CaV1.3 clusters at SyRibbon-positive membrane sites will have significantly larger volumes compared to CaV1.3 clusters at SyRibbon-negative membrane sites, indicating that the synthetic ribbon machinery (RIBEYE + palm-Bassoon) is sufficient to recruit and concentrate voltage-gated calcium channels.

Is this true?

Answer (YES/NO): NO